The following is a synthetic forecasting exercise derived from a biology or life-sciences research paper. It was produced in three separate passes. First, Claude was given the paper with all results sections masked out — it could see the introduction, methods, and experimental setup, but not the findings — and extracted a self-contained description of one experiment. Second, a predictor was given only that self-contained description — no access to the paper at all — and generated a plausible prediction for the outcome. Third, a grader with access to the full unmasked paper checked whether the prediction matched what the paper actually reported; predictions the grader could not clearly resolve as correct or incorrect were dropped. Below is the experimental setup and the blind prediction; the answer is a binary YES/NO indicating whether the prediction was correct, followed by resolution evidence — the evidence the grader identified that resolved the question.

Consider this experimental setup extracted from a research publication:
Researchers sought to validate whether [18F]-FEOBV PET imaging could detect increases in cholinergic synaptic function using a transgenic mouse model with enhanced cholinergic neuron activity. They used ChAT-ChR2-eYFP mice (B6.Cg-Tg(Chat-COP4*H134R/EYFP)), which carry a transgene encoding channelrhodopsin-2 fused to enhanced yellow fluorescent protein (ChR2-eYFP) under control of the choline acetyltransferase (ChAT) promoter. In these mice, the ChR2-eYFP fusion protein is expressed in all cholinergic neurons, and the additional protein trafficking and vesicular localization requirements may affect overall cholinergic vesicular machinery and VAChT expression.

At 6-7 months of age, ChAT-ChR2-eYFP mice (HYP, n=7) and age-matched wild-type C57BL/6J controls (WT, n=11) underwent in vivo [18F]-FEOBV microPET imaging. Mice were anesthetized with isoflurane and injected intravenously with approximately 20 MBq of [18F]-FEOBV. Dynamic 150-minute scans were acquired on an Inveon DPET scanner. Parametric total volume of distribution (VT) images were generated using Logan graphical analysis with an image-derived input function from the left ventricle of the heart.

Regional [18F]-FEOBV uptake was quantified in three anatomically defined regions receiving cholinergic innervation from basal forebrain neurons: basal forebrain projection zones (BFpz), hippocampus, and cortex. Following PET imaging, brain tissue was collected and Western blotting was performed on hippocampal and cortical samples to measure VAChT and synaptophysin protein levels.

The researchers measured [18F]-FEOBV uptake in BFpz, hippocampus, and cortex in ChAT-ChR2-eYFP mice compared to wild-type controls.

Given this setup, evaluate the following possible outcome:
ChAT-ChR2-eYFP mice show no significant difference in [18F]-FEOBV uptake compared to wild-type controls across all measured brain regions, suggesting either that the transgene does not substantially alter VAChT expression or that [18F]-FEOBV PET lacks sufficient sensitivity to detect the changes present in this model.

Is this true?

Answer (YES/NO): NO